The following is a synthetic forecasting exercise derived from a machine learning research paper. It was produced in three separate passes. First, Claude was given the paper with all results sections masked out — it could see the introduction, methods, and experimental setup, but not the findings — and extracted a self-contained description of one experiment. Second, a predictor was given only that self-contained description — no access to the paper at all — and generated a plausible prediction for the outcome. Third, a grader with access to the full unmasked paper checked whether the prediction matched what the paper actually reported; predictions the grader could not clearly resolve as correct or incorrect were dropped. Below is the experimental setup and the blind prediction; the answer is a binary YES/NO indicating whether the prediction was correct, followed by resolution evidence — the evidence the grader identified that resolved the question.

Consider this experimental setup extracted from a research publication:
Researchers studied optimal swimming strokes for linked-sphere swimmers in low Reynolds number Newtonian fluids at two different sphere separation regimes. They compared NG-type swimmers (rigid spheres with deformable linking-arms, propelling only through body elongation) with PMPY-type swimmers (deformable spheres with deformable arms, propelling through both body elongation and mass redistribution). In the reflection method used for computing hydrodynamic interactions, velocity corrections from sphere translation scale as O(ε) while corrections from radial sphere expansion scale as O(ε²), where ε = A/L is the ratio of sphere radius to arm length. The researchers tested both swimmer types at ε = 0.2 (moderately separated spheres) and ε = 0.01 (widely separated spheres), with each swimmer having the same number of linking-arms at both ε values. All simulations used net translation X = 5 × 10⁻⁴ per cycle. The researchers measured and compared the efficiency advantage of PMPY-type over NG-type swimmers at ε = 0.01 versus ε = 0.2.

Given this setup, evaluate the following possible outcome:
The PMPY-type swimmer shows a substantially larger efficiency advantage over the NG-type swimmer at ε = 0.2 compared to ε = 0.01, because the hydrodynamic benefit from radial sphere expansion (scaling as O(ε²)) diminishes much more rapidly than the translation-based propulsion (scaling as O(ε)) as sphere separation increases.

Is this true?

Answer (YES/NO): NO